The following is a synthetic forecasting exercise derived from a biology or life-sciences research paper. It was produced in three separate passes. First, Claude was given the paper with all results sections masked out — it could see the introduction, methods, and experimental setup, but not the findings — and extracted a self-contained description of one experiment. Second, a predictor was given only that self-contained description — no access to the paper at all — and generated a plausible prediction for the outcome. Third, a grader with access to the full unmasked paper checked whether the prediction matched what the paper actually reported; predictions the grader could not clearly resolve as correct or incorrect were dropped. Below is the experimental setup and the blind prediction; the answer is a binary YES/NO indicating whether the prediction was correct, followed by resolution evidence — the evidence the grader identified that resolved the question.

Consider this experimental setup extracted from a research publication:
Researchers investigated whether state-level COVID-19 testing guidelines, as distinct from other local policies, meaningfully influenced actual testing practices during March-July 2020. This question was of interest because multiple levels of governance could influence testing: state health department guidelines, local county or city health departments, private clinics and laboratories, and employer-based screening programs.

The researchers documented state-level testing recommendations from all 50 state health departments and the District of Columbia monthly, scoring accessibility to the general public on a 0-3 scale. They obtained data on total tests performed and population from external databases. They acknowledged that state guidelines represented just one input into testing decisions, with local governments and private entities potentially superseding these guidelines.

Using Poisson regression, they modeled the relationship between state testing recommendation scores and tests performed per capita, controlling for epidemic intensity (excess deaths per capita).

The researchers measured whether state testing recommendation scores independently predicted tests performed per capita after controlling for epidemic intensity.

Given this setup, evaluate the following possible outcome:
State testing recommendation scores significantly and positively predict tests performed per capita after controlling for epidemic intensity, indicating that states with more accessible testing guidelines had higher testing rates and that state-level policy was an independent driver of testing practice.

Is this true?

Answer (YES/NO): YES